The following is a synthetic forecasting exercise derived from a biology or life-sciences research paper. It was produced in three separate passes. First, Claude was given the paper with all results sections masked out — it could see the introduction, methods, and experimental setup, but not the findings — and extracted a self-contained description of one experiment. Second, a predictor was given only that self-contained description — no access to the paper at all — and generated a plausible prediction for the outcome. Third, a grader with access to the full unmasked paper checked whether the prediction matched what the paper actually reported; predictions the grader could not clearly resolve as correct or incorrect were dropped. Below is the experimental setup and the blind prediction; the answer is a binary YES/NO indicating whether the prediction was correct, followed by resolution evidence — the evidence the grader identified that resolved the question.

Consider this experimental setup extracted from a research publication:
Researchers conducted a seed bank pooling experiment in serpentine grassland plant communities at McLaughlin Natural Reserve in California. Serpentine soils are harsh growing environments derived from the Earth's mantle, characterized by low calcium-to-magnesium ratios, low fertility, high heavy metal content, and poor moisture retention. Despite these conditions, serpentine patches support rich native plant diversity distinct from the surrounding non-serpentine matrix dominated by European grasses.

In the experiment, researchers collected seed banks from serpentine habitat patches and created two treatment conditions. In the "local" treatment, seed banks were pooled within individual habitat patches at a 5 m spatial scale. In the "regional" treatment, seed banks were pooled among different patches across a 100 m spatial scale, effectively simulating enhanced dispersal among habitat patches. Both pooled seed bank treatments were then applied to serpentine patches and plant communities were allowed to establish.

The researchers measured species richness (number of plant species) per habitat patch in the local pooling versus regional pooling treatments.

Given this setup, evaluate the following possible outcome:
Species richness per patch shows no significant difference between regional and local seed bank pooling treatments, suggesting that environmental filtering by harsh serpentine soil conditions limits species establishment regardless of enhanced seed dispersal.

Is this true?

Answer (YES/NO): NO